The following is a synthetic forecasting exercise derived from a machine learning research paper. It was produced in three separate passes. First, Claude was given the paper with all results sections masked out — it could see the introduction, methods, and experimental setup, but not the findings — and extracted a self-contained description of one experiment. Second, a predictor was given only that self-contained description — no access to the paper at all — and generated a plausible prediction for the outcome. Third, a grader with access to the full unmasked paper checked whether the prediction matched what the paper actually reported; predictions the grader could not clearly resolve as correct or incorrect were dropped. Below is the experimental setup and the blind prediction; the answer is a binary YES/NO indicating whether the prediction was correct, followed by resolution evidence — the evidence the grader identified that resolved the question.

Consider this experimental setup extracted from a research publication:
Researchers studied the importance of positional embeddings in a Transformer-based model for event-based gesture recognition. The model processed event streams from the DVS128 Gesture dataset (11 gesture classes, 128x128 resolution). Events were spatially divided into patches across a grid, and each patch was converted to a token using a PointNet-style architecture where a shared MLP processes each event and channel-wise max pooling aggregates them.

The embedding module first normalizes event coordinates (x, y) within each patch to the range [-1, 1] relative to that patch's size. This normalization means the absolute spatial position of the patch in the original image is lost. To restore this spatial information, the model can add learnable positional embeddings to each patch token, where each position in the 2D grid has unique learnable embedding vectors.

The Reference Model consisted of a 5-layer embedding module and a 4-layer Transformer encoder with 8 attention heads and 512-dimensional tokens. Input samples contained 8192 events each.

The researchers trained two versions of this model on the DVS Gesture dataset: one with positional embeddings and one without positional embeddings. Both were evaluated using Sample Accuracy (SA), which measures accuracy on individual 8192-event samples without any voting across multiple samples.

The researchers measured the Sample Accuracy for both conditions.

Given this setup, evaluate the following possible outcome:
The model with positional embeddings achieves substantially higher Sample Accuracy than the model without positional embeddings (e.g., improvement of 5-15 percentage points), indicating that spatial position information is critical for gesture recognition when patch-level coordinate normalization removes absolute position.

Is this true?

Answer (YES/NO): YES